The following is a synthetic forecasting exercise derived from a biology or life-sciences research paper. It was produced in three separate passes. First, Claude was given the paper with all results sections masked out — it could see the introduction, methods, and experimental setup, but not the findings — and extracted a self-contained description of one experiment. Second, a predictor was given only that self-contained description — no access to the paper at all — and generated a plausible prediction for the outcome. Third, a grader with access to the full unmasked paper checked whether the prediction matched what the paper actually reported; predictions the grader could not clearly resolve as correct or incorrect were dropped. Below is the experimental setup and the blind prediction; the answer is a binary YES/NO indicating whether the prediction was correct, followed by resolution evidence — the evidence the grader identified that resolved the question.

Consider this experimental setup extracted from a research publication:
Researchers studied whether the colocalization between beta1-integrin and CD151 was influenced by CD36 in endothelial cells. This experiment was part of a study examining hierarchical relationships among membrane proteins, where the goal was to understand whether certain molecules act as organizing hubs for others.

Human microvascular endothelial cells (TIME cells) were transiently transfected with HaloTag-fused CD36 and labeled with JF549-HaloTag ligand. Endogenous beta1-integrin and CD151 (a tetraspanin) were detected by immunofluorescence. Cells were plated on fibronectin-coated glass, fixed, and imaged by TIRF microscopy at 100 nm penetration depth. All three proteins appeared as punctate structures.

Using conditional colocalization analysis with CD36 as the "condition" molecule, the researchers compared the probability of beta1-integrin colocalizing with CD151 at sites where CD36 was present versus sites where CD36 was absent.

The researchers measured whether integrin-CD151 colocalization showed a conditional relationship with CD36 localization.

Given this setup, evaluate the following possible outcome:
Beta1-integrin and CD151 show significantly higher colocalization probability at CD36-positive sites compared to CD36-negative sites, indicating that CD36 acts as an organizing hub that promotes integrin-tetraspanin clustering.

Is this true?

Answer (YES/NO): NO